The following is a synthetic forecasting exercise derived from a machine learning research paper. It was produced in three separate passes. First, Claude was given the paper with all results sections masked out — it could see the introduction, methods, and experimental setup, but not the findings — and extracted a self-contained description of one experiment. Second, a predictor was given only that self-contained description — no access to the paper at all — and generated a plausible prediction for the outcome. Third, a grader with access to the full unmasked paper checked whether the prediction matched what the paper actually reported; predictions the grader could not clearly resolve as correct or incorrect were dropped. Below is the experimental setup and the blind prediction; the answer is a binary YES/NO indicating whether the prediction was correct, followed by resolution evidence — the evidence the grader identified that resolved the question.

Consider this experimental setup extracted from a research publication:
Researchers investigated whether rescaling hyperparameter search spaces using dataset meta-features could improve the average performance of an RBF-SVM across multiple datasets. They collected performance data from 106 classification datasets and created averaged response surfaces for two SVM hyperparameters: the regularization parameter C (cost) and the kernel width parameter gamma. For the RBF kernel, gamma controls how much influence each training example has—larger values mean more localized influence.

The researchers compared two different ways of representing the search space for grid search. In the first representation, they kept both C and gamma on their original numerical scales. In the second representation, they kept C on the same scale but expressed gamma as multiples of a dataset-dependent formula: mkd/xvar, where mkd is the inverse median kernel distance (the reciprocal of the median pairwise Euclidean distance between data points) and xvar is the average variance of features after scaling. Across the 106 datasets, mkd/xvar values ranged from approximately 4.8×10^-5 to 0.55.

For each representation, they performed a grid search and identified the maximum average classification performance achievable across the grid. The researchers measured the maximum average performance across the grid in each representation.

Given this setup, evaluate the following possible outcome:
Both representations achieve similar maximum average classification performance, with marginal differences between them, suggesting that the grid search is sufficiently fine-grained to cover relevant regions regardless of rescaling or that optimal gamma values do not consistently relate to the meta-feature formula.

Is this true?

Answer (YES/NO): NO